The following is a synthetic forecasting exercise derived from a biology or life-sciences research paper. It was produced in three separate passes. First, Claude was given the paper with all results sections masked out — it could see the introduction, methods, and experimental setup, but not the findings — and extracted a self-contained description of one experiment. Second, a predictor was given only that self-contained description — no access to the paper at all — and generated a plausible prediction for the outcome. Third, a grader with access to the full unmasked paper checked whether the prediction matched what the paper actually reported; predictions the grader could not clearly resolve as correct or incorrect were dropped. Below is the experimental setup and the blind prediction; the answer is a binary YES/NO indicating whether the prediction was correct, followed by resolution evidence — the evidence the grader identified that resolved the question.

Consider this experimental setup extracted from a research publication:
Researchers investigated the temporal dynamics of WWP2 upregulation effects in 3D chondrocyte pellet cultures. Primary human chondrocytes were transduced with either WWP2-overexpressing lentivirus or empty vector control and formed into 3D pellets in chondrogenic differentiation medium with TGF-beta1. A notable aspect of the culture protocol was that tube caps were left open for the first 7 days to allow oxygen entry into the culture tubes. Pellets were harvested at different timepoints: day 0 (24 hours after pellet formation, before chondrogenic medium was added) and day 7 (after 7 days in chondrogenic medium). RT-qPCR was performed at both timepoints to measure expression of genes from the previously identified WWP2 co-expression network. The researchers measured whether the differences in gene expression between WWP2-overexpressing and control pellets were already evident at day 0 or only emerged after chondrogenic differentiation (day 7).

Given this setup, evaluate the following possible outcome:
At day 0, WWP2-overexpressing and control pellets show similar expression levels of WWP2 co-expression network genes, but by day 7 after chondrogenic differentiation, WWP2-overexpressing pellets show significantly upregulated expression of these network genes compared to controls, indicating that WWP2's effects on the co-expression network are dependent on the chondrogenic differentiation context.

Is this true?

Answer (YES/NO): NO